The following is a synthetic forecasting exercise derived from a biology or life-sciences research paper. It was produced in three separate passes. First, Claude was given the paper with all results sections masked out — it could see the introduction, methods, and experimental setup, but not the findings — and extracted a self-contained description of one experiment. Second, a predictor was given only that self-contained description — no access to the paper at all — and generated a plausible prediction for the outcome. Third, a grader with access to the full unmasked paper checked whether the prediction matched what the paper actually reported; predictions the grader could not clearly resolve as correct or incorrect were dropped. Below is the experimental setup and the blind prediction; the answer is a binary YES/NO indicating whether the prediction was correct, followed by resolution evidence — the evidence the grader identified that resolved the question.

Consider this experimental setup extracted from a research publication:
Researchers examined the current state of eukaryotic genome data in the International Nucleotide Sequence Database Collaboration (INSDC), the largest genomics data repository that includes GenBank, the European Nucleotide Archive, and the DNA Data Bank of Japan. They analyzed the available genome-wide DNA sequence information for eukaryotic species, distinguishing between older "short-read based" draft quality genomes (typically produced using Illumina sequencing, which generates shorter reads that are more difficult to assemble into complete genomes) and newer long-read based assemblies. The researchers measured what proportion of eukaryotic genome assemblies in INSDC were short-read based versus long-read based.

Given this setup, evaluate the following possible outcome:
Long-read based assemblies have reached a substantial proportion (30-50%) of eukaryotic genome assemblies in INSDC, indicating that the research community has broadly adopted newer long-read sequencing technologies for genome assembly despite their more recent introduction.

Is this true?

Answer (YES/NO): YES